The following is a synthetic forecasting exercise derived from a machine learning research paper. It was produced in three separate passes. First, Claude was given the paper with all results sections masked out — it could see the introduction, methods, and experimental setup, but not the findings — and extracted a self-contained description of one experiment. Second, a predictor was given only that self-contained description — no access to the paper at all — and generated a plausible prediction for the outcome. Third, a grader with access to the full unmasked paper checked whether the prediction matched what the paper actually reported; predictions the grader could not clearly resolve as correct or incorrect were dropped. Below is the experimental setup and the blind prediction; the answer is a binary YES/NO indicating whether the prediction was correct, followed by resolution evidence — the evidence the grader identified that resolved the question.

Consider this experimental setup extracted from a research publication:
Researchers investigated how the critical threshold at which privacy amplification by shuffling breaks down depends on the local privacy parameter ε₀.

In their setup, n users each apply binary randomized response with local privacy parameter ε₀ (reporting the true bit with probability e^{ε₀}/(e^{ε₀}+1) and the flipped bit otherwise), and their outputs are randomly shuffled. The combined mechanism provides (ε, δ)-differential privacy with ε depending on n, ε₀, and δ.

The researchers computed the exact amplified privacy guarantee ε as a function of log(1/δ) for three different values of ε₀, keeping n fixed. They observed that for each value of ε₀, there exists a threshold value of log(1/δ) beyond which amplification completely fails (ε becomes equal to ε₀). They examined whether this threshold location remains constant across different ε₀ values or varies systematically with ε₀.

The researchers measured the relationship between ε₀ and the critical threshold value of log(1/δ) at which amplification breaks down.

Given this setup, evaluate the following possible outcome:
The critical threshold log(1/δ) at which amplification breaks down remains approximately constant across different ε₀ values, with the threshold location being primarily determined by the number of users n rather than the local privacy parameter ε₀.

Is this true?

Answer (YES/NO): NO